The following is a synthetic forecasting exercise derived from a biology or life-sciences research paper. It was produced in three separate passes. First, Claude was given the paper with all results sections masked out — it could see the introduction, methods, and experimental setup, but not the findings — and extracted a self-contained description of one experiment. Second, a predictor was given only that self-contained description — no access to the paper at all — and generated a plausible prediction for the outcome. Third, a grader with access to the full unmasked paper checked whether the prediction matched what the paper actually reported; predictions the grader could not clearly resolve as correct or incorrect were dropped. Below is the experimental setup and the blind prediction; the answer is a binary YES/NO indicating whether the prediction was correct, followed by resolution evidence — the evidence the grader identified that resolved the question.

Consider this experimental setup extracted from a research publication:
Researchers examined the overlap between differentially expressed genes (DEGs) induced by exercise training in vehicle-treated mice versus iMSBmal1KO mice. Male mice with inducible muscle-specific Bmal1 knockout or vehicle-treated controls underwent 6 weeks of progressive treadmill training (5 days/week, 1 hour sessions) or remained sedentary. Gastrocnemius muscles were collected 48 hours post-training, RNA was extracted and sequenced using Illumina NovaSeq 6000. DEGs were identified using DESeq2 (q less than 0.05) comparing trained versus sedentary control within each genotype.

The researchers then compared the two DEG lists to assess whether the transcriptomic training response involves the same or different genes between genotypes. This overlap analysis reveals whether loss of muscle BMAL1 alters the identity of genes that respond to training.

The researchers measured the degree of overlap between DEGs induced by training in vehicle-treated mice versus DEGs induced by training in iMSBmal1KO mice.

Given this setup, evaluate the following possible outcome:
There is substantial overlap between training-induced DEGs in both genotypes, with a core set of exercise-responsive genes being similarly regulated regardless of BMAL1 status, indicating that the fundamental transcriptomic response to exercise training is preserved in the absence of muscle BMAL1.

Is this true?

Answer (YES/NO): NO